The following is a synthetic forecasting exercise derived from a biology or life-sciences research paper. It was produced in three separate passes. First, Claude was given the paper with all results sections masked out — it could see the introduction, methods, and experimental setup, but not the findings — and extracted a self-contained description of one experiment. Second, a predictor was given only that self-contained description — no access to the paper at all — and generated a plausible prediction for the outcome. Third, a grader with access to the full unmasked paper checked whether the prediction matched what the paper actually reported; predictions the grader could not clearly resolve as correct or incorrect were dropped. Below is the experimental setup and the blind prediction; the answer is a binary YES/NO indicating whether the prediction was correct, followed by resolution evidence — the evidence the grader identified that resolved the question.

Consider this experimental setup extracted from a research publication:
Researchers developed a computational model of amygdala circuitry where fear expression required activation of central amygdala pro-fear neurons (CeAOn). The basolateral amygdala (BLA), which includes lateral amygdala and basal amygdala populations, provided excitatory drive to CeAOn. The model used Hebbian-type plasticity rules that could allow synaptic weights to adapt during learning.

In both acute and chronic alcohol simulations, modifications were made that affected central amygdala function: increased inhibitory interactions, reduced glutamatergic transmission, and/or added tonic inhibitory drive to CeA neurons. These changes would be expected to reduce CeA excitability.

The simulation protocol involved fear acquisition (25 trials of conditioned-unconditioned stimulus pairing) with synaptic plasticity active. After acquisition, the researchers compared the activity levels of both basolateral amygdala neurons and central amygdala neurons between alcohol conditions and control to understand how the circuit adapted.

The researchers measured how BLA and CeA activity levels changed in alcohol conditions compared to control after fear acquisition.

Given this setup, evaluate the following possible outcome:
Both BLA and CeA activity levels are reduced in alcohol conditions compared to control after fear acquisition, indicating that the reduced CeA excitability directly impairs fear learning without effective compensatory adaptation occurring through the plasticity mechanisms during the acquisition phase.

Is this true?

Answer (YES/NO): NO